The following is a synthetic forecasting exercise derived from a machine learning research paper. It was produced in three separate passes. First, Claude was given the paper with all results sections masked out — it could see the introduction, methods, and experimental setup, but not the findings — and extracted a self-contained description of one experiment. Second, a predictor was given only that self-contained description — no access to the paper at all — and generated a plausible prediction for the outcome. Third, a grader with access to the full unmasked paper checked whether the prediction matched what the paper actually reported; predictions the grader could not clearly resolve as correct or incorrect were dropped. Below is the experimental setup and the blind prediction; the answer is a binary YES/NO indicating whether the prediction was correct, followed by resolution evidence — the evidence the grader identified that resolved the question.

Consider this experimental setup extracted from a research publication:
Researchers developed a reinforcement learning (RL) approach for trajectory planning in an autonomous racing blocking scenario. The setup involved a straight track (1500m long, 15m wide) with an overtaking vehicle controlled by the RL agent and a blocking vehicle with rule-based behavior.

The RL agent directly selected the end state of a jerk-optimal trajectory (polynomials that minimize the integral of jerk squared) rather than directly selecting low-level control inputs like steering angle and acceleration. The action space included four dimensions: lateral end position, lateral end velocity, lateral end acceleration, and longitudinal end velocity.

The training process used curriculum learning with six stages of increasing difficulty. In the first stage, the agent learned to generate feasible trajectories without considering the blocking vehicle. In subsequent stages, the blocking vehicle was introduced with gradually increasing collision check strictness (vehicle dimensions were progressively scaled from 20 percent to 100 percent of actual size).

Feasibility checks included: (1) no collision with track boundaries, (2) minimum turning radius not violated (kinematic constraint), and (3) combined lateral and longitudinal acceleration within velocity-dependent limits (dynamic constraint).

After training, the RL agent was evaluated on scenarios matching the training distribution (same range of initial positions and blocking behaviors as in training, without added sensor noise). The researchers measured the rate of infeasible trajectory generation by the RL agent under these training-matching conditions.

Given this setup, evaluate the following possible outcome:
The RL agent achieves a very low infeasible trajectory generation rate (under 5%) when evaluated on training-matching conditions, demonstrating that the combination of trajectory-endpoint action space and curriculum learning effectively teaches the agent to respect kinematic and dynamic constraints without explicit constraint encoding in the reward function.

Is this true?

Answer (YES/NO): YES